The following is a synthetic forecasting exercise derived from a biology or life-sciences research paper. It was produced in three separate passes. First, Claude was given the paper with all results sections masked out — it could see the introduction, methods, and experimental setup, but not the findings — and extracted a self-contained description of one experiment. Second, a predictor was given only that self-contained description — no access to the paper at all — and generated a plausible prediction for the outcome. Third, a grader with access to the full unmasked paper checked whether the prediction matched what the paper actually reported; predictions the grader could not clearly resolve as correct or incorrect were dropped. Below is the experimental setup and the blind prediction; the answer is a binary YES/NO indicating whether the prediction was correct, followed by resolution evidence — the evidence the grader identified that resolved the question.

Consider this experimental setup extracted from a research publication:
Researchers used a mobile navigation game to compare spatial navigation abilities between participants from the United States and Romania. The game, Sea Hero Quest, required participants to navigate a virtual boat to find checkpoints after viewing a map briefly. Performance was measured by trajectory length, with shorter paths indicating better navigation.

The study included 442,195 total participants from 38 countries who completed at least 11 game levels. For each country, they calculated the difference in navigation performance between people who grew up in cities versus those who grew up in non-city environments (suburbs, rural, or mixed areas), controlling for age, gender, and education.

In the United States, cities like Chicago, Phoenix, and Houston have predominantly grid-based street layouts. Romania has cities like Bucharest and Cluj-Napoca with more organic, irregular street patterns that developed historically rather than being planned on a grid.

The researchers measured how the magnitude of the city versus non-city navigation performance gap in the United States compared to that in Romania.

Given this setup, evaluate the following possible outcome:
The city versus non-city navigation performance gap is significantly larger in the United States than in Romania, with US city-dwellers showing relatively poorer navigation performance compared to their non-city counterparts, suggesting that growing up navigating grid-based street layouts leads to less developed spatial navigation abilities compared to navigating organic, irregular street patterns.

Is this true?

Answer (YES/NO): YES